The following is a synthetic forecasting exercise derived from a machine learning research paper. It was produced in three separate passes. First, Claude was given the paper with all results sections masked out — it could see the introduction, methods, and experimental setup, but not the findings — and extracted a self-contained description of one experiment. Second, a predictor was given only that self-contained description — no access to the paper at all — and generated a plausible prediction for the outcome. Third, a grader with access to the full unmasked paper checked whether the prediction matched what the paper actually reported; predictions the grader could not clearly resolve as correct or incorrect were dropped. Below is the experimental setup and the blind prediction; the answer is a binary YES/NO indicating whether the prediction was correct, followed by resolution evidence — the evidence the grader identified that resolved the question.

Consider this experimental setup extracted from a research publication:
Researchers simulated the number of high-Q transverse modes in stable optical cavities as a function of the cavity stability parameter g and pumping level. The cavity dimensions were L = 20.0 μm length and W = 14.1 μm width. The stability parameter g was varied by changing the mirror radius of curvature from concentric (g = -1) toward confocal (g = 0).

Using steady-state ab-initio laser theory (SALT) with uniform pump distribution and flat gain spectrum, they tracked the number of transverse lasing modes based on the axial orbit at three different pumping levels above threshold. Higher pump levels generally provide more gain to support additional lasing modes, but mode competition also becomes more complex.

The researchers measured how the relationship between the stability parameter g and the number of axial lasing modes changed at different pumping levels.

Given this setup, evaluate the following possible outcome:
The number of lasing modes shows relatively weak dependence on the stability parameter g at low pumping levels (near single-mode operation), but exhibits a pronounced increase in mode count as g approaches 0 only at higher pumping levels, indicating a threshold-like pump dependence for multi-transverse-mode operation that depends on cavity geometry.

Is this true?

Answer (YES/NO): NO